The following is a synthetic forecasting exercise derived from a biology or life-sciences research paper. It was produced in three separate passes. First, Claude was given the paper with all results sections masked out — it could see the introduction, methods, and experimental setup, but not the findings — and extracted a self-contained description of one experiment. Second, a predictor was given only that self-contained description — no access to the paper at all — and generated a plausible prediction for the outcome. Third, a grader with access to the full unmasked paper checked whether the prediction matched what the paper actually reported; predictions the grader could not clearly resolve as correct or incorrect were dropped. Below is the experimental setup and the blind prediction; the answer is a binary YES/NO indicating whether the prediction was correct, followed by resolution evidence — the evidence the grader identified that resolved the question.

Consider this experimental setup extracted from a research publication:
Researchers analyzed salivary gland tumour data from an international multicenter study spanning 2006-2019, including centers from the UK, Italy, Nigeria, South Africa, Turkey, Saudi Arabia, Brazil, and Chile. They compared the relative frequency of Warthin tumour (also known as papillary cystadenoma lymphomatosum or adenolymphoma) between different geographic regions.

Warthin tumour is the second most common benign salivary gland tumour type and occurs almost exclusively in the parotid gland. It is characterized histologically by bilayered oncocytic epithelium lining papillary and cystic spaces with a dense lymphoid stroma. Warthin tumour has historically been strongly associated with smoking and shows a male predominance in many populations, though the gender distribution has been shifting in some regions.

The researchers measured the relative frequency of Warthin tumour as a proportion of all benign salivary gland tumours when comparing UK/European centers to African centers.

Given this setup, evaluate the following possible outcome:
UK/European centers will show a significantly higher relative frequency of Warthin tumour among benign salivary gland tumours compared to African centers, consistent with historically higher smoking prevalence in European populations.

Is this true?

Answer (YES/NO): YES